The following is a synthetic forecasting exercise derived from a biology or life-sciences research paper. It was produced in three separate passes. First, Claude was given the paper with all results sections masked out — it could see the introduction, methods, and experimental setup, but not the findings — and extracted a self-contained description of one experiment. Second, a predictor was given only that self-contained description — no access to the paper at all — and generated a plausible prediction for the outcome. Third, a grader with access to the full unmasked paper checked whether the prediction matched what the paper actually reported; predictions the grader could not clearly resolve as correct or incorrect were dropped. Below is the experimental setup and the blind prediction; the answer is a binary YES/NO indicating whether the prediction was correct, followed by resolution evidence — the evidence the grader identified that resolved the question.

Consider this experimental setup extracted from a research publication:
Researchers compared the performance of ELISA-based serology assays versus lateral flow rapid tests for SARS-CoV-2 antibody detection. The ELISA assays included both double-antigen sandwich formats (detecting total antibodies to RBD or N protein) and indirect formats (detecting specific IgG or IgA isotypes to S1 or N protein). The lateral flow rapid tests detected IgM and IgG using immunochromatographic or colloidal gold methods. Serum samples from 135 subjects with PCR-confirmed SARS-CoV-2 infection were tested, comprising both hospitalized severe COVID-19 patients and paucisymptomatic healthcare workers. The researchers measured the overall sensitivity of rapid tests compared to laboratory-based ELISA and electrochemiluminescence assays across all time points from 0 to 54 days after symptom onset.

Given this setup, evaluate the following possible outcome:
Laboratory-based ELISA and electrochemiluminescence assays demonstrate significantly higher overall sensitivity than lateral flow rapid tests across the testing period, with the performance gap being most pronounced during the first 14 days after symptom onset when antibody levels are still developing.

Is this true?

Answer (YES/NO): NO